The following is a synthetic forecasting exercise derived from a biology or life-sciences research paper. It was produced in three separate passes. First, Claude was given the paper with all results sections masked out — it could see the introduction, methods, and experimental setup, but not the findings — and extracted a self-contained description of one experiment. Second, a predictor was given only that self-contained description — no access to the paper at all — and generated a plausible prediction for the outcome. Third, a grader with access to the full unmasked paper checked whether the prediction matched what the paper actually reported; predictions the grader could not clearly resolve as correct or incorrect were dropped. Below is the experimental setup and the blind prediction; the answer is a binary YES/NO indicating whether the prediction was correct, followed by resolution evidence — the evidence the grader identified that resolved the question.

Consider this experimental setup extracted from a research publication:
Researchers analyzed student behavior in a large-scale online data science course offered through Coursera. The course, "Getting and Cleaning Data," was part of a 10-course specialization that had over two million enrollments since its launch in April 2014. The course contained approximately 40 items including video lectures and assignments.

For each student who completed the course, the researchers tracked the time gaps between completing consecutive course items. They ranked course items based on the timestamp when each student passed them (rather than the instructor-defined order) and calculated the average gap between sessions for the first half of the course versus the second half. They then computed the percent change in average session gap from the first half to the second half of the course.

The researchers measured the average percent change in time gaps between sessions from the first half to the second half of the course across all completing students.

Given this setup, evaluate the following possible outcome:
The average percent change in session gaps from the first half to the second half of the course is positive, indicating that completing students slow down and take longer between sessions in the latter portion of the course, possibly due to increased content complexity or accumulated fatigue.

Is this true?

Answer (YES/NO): YES